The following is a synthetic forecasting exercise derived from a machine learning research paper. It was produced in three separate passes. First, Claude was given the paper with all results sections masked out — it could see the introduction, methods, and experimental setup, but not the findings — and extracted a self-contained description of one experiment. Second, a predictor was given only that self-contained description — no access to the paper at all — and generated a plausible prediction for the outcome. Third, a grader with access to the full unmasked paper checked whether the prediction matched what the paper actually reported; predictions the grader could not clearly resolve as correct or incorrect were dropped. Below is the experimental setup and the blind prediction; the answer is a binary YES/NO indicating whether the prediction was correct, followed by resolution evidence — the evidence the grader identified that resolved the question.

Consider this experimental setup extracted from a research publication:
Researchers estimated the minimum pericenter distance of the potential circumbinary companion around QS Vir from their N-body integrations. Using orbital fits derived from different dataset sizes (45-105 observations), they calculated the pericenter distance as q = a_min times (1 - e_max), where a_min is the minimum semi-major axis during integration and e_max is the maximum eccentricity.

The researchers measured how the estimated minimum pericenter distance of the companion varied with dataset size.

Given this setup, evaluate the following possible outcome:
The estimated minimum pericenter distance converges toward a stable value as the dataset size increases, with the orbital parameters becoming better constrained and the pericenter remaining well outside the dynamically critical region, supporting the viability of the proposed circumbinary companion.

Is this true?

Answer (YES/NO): NO